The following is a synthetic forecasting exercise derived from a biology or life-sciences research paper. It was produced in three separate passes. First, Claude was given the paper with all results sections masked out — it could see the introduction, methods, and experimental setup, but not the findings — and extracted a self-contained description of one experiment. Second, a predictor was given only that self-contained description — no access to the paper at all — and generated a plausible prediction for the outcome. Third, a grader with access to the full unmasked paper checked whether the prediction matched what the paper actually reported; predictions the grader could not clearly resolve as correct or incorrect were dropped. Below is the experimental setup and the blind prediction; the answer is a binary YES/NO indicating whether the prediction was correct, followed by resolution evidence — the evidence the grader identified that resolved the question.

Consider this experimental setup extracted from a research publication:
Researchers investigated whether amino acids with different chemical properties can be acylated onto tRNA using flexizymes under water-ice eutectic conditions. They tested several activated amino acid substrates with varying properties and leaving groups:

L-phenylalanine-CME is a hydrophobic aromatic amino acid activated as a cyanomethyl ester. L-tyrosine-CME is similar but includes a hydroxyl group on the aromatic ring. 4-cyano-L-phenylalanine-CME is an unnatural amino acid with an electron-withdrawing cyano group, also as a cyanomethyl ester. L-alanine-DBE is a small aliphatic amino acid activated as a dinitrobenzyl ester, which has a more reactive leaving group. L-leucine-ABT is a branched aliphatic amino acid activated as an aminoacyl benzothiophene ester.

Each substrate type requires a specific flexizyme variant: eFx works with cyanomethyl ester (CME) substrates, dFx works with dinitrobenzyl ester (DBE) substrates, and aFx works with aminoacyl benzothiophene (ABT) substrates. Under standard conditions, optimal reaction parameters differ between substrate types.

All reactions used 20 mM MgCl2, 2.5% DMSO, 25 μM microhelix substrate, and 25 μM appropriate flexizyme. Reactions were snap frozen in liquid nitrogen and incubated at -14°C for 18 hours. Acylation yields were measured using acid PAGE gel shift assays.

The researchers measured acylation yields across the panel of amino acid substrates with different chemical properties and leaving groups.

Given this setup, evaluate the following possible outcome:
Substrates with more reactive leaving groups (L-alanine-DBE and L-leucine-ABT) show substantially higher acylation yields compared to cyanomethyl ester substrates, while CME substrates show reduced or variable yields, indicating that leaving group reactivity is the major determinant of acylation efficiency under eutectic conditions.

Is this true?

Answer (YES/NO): NO